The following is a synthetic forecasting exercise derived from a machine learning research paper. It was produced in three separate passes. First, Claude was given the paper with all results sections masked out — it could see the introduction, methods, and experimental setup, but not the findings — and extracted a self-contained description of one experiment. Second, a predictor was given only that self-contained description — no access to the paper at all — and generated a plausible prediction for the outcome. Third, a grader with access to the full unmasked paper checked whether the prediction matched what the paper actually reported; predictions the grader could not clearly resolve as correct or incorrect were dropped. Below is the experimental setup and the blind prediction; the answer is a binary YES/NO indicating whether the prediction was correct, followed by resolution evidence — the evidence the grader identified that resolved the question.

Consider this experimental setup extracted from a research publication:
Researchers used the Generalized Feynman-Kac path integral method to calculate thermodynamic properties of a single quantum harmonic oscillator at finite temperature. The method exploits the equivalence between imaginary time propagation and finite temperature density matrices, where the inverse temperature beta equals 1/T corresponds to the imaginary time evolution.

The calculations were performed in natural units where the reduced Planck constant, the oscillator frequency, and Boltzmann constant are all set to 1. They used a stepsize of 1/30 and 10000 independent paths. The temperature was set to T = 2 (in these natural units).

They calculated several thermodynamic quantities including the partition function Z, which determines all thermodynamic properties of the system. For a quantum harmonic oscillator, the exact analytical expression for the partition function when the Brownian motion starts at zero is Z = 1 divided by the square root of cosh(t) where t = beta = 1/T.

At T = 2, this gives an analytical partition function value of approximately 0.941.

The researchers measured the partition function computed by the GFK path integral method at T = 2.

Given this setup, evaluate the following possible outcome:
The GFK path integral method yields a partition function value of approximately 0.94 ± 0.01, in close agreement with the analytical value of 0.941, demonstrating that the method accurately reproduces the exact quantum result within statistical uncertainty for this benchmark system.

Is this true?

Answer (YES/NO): NO